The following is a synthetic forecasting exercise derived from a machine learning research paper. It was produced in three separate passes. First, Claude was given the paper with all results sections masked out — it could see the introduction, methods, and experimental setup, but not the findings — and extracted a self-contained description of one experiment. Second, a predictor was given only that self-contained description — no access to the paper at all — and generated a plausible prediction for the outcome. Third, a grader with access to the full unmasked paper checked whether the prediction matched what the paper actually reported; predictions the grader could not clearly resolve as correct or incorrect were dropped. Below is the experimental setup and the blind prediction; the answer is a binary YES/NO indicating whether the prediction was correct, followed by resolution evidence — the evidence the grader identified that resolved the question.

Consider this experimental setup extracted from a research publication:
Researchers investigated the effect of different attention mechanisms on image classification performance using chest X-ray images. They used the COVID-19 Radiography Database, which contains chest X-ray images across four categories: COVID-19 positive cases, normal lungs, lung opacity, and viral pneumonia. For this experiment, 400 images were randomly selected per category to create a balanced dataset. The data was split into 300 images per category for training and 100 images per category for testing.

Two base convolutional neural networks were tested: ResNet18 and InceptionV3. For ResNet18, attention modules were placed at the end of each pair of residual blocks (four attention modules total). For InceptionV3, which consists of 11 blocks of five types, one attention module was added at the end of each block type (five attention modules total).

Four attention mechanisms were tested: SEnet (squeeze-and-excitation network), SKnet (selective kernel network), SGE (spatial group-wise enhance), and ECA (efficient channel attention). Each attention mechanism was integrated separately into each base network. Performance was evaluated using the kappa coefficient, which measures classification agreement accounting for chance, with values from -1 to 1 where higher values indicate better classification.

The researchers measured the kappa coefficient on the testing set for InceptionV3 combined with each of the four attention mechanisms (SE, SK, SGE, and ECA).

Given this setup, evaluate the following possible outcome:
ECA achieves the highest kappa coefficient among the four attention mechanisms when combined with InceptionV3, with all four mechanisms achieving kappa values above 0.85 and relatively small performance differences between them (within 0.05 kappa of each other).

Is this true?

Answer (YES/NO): NO